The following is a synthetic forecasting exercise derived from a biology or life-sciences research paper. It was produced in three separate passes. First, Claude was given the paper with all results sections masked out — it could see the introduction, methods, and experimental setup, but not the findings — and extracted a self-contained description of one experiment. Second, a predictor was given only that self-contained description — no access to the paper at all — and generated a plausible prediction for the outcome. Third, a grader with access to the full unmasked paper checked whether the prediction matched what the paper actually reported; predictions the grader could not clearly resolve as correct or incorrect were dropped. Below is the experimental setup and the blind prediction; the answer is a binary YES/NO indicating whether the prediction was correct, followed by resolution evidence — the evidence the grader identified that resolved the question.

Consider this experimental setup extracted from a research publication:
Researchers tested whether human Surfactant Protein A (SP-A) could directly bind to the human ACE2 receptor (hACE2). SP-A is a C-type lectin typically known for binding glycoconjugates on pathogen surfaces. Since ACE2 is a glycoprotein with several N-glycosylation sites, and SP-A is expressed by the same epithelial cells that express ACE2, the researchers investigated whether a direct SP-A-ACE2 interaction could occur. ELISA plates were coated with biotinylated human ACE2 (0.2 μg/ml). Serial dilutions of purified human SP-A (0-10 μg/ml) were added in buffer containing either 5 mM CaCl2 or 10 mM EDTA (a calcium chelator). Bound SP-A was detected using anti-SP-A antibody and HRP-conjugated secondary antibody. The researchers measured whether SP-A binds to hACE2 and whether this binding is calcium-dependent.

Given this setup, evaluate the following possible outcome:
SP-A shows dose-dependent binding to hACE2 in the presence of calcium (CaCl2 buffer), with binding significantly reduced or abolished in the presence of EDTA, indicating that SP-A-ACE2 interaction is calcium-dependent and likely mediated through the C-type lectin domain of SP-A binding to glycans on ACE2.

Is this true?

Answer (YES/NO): NO